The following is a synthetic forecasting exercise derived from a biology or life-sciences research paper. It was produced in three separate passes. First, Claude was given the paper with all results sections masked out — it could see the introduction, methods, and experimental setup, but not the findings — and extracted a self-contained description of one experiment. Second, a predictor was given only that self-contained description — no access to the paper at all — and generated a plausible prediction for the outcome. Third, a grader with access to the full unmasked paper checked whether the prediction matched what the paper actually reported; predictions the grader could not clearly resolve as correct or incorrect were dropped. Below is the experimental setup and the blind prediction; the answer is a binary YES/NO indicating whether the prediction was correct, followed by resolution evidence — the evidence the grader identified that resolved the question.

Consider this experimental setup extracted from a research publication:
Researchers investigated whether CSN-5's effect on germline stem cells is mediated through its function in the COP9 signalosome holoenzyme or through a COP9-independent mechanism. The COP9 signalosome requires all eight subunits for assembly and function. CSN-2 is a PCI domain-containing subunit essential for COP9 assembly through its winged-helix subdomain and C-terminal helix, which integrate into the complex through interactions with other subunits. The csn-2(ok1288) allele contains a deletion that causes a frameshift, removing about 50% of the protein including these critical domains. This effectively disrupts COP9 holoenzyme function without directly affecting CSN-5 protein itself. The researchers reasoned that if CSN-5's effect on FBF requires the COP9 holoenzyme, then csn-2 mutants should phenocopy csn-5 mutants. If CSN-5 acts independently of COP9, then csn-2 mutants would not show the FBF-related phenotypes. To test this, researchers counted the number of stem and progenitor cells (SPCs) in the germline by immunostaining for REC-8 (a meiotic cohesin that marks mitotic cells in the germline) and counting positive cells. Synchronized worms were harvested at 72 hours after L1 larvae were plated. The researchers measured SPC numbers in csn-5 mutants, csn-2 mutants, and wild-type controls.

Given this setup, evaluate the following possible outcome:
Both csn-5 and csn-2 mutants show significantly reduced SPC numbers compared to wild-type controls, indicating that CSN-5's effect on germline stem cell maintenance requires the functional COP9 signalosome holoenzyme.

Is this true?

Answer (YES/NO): NO